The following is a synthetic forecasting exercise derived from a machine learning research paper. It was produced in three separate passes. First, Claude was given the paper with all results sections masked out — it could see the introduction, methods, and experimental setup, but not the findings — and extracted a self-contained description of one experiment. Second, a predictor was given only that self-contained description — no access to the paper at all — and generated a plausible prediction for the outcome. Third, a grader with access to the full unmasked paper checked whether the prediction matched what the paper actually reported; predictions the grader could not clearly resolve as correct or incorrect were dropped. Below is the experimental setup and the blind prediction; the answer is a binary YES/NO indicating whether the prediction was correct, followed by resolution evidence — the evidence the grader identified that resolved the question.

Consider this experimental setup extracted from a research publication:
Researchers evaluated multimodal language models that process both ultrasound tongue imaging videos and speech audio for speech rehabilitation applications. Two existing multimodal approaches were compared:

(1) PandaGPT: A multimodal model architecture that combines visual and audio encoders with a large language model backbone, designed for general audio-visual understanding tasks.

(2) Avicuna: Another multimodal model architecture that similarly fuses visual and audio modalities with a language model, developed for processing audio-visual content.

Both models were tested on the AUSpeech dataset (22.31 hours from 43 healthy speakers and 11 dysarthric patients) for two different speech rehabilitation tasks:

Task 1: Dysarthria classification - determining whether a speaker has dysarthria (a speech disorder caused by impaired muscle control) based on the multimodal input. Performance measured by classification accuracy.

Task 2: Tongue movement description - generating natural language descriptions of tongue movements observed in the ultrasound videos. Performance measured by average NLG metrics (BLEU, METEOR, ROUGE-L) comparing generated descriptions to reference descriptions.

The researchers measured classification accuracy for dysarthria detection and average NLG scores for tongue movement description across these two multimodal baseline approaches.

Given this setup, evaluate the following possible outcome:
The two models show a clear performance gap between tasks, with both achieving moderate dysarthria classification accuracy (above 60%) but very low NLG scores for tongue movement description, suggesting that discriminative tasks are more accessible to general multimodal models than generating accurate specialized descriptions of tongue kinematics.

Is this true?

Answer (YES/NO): NO